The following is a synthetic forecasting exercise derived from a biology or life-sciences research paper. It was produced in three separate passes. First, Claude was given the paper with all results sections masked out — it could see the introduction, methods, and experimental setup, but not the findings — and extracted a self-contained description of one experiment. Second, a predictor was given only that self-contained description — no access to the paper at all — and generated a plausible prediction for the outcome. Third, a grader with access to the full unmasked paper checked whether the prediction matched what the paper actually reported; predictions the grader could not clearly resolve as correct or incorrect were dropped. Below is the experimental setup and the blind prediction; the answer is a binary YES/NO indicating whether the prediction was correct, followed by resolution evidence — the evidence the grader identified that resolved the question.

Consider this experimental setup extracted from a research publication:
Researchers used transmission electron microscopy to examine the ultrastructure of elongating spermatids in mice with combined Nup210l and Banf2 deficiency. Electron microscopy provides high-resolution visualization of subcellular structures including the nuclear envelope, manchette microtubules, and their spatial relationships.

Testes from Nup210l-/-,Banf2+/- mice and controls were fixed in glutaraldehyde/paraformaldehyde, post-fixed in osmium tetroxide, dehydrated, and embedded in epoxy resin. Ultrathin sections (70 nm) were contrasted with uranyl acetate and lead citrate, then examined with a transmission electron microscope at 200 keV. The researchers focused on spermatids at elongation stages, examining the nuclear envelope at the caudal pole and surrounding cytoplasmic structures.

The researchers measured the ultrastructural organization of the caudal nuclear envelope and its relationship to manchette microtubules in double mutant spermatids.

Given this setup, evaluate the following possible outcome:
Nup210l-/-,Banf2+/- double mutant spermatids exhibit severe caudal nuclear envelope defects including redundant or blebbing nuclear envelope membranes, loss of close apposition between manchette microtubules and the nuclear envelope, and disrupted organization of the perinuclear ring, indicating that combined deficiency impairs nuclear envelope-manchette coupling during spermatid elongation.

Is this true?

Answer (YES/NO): NO